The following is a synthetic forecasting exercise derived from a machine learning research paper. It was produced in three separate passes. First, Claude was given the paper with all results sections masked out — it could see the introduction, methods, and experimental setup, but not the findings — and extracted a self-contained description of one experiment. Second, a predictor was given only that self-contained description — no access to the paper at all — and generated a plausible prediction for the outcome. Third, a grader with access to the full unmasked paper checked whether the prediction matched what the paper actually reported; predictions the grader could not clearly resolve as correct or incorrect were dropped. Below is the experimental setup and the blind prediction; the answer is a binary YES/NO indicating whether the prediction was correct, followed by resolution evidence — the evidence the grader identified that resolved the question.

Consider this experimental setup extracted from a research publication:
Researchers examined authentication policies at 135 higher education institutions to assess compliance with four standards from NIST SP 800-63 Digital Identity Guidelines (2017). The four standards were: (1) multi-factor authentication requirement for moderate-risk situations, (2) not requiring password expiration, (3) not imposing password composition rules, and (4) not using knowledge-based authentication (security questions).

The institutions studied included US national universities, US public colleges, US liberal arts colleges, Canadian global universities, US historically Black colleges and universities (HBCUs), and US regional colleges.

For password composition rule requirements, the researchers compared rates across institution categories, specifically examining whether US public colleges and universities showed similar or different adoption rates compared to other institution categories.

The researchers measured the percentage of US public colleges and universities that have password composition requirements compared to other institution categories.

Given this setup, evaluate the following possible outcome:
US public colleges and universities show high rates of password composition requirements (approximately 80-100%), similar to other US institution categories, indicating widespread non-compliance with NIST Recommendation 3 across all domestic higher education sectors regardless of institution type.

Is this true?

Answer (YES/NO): NO